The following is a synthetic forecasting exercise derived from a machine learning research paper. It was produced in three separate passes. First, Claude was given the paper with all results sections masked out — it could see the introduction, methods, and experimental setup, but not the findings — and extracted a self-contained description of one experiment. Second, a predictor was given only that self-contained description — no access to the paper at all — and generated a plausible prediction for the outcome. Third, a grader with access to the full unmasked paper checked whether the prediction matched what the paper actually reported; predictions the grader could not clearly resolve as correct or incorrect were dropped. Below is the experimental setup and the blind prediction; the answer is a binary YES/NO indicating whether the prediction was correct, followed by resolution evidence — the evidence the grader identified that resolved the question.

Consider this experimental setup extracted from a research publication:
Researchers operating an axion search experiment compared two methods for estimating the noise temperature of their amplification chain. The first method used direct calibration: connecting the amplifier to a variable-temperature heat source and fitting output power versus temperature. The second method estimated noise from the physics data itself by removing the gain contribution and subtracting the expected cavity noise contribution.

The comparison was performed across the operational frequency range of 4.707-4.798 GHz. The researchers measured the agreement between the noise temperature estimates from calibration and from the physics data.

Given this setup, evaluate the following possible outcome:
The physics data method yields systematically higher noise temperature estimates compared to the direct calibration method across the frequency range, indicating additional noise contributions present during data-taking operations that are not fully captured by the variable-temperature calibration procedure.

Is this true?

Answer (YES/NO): NO